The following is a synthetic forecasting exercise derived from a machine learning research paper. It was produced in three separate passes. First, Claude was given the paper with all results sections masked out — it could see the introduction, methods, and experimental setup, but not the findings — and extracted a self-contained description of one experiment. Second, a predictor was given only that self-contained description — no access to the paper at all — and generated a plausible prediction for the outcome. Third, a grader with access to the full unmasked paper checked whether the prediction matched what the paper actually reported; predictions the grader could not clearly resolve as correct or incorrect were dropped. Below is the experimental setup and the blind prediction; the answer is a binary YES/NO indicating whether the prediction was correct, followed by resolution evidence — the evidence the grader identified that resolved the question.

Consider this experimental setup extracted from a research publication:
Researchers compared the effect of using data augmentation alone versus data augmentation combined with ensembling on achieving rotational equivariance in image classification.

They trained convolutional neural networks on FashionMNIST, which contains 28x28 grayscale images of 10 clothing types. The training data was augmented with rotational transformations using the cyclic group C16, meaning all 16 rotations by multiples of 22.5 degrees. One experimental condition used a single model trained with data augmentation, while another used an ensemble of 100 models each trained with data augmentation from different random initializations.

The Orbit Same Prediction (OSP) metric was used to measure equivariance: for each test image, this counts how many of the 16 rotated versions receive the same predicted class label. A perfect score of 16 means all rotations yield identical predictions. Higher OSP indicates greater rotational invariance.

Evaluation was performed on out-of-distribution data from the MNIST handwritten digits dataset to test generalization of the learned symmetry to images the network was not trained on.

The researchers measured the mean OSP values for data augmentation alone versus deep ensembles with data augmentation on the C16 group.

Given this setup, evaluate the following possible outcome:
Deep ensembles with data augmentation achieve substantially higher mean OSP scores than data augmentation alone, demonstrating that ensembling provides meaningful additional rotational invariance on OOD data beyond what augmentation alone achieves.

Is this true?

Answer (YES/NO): YES